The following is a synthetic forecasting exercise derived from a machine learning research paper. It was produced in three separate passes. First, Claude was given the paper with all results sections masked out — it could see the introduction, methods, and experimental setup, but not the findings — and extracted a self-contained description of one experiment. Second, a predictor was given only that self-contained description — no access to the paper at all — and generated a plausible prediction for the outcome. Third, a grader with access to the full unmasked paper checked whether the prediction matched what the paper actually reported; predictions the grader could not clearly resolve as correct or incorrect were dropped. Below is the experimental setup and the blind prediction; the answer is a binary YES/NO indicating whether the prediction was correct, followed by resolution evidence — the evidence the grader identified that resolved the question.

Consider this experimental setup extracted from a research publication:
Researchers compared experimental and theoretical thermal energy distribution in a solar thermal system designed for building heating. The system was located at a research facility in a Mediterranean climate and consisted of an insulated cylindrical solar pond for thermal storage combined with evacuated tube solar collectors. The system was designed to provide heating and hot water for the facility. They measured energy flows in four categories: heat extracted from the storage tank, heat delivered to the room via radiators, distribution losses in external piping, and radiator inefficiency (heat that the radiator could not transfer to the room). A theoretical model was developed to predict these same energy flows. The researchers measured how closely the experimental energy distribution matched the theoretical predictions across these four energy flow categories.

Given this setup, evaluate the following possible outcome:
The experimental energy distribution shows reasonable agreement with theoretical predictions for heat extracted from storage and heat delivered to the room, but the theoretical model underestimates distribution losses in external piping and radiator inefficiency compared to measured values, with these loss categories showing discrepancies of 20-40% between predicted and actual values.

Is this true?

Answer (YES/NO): NO